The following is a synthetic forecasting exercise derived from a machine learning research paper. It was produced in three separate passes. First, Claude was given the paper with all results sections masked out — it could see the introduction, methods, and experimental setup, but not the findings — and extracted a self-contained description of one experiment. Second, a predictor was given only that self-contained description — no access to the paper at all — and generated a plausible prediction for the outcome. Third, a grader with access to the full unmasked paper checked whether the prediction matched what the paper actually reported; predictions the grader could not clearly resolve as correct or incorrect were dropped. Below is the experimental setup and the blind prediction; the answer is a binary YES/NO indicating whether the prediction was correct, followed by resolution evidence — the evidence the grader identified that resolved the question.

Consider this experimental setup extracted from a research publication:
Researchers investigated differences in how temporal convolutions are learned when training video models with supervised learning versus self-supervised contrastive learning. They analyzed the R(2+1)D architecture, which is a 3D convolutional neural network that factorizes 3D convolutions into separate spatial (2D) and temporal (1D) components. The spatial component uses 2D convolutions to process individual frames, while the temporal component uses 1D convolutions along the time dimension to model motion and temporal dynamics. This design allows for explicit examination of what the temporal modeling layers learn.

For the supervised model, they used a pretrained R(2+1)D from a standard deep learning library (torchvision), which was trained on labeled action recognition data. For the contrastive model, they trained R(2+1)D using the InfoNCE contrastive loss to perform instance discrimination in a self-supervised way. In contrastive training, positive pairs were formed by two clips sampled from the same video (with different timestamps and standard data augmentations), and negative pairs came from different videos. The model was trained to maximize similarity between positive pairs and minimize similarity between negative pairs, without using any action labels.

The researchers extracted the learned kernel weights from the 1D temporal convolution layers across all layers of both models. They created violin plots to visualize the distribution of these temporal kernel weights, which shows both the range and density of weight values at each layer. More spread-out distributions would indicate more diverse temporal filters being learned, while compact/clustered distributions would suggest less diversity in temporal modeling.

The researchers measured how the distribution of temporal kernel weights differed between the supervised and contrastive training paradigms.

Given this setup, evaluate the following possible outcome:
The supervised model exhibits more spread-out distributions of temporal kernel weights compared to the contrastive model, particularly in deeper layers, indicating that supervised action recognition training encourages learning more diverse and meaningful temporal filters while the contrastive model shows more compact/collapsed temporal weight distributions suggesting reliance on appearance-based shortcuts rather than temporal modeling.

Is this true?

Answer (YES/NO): YES